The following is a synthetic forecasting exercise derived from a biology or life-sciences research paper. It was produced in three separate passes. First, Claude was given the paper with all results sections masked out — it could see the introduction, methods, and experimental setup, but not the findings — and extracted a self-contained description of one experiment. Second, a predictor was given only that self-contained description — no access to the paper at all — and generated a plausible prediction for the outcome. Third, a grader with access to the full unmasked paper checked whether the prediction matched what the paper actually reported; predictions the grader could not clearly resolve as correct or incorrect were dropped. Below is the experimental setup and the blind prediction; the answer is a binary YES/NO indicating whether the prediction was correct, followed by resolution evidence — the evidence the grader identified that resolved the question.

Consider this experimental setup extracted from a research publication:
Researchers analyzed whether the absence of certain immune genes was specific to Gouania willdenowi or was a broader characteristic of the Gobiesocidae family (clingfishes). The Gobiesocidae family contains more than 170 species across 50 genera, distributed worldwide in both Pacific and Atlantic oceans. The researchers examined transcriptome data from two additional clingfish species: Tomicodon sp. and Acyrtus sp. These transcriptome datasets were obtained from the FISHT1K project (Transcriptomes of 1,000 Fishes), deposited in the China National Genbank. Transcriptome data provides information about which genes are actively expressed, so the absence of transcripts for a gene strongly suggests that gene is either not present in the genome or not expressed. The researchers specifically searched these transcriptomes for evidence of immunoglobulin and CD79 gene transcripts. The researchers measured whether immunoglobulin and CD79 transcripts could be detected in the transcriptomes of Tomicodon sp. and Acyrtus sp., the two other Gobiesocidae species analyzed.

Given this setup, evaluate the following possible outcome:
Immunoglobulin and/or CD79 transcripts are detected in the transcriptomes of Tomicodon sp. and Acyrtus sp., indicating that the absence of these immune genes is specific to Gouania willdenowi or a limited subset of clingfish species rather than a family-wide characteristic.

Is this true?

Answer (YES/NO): NO